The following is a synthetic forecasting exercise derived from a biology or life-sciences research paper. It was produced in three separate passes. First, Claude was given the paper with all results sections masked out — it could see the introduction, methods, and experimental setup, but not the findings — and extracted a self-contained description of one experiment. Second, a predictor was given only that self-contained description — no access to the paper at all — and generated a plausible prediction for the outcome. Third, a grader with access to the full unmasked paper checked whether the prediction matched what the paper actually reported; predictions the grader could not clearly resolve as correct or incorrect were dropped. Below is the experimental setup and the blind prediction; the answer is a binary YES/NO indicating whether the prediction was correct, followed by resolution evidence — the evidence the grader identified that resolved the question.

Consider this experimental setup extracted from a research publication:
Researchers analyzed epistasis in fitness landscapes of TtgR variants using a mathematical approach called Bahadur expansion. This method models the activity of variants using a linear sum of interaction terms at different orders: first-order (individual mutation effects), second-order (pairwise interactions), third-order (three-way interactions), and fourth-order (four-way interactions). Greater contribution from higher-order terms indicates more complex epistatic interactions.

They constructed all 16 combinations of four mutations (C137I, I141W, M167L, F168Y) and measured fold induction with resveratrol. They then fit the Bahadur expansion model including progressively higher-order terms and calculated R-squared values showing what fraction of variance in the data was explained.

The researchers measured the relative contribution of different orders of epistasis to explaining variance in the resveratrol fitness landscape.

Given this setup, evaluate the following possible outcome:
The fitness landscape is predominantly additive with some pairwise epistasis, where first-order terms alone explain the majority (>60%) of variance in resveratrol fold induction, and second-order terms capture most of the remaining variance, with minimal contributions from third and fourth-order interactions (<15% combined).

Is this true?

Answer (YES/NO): NO